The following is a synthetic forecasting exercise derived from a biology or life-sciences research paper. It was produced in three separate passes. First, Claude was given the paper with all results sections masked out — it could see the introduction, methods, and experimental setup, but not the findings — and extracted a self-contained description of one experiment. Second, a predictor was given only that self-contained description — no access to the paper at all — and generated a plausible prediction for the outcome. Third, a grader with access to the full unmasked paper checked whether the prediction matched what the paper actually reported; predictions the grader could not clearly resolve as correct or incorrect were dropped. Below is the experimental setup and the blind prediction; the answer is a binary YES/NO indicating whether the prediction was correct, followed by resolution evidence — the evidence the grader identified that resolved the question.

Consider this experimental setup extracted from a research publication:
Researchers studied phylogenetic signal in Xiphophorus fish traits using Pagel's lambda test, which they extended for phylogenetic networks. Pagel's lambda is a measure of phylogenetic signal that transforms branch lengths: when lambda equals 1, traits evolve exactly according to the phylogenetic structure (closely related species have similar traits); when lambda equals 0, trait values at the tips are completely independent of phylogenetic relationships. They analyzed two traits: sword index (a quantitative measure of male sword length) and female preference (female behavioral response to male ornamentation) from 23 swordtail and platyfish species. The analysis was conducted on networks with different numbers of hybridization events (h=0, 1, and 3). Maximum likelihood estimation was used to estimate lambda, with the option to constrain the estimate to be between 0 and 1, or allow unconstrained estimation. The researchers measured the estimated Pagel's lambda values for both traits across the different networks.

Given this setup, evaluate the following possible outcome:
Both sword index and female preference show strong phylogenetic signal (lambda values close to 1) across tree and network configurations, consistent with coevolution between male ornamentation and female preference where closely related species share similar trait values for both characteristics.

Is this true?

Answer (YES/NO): YES